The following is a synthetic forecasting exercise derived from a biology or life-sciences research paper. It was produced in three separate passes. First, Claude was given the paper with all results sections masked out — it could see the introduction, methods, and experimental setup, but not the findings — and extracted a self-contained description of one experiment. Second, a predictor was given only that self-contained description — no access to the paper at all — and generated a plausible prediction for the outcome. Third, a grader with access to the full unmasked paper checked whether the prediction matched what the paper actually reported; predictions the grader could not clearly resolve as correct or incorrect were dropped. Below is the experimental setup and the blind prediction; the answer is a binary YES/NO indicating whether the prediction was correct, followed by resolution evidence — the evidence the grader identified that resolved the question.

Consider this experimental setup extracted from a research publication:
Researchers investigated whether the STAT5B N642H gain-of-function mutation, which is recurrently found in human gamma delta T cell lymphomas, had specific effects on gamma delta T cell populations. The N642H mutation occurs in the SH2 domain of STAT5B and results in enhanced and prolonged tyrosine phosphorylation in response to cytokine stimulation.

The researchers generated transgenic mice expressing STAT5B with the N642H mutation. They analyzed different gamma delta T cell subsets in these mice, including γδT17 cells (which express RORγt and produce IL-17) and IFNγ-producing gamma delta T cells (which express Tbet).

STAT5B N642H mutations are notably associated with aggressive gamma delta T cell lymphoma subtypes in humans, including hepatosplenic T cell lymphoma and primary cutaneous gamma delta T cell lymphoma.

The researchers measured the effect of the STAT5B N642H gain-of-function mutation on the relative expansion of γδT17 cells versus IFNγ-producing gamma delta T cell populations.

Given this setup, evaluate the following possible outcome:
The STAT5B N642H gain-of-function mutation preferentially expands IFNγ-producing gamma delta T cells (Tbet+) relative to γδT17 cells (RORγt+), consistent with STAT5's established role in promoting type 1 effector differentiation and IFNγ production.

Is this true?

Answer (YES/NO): YES